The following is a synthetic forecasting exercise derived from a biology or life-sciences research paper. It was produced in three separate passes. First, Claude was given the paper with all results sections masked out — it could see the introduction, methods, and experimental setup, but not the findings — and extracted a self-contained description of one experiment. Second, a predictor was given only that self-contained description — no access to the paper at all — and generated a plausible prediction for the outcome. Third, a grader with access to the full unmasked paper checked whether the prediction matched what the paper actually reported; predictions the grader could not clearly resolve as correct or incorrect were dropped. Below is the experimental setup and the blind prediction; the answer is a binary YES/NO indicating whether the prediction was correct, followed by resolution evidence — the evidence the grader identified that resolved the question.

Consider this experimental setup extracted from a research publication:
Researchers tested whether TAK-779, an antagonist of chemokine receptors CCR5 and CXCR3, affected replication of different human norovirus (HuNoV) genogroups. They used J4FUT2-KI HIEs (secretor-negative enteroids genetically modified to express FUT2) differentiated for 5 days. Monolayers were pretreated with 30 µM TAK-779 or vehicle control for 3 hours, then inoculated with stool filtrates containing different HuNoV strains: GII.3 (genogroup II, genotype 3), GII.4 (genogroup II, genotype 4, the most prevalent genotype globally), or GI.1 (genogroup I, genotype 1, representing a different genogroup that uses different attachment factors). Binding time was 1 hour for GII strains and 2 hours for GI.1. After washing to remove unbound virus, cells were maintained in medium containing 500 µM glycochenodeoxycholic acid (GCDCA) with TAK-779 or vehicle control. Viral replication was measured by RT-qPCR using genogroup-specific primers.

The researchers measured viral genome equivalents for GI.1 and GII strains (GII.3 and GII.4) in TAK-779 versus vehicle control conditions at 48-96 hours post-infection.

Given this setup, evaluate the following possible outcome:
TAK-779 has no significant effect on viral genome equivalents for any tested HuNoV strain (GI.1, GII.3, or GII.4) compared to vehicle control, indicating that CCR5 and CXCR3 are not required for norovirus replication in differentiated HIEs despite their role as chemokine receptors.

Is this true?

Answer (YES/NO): NO